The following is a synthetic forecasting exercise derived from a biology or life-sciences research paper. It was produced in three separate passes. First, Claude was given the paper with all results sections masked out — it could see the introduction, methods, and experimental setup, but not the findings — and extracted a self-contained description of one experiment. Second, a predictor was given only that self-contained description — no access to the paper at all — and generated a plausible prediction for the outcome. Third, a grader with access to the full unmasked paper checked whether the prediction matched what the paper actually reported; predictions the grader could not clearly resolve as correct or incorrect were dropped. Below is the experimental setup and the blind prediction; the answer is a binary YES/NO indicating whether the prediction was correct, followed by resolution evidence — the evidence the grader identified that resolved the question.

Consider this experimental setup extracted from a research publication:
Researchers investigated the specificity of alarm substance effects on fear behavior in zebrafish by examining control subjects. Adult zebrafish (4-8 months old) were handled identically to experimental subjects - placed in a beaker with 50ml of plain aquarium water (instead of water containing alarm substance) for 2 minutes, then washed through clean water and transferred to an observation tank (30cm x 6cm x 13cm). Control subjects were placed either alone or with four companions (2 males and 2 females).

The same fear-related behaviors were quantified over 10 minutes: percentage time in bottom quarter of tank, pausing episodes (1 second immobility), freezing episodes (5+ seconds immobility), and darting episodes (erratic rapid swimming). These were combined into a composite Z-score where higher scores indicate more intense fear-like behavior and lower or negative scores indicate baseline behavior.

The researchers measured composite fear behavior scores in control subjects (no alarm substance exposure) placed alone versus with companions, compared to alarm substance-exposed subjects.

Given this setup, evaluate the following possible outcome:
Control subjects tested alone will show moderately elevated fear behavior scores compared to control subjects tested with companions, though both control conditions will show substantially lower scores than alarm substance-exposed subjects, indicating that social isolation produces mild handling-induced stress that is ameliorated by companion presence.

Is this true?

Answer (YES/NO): NO